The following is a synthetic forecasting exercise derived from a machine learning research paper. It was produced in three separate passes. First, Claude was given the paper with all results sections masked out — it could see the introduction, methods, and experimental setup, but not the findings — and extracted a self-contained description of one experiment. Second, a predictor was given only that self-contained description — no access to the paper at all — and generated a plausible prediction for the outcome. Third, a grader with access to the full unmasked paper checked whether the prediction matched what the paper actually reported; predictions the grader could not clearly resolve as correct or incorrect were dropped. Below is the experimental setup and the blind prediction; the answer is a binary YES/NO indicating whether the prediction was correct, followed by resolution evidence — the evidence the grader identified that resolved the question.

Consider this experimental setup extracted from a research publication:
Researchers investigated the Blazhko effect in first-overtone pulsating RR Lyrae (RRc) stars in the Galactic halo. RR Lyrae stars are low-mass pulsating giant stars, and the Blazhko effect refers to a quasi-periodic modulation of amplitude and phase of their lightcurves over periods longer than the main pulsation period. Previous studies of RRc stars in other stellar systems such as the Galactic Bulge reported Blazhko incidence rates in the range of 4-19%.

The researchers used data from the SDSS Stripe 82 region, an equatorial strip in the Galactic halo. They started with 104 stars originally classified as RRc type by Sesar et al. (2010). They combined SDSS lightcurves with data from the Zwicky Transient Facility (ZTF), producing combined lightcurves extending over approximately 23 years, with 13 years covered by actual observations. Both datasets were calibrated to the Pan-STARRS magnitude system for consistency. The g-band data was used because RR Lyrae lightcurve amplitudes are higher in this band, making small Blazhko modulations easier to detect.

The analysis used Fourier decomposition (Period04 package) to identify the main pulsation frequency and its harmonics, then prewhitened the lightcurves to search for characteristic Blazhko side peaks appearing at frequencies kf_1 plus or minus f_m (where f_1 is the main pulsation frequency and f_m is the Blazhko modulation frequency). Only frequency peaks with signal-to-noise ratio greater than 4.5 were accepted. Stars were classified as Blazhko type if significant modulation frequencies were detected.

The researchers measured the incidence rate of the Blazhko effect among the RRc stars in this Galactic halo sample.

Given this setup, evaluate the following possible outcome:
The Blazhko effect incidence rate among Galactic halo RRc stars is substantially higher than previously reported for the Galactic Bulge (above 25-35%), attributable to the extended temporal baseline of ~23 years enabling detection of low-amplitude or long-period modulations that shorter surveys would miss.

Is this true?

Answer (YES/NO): YES